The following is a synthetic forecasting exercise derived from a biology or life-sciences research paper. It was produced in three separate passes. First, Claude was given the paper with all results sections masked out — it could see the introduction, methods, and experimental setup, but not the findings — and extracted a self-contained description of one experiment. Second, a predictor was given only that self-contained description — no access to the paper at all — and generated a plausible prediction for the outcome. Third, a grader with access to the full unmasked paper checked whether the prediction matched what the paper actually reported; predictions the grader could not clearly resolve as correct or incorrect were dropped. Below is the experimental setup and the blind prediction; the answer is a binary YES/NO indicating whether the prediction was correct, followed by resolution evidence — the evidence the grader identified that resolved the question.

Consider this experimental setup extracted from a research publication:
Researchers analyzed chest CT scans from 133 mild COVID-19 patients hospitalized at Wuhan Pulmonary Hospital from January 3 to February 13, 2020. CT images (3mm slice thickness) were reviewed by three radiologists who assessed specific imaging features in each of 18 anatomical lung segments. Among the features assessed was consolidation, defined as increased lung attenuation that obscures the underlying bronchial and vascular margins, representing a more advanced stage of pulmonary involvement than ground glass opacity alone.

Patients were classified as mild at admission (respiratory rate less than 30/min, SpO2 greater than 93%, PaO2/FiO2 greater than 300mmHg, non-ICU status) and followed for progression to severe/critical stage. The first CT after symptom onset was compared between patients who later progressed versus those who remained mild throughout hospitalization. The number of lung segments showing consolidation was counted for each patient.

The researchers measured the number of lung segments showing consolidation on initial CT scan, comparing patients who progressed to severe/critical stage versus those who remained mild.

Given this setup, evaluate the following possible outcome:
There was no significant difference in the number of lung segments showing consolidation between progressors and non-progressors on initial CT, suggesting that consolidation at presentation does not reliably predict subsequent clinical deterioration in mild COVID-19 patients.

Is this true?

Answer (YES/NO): YES